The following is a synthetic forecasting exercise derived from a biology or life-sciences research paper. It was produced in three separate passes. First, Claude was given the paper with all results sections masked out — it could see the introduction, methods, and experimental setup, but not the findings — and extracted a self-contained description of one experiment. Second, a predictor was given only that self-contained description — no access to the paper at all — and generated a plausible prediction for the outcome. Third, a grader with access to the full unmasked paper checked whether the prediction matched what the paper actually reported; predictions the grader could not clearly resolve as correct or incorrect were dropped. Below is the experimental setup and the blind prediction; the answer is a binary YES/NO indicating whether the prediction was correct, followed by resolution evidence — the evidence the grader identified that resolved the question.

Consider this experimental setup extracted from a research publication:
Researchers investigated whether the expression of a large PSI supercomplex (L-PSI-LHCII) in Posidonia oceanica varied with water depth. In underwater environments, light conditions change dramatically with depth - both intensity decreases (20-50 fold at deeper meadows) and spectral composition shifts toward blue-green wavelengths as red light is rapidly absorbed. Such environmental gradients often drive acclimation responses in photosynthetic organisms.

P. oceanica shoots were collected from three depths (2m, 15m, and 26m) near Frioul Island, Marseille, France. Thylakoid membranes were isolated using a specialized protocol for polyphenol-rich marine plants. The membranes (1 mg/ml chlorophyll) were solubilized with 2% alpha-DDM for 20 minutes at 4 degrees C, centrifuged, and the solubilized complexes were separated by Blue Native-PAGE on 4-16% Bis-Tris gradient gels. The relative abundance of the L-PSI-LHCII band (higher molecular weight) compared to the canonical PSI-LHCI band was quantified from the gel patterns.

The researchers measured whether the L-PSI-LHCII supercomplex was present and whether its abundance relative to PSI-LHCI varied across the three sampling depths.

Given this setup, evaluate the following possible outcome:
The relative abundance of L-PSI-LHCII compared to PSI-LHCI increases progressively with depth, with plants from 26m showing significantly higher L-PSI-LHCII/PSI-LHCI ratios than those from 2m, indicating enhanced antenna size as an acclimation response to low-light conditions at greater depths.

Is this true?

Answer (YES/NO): NO